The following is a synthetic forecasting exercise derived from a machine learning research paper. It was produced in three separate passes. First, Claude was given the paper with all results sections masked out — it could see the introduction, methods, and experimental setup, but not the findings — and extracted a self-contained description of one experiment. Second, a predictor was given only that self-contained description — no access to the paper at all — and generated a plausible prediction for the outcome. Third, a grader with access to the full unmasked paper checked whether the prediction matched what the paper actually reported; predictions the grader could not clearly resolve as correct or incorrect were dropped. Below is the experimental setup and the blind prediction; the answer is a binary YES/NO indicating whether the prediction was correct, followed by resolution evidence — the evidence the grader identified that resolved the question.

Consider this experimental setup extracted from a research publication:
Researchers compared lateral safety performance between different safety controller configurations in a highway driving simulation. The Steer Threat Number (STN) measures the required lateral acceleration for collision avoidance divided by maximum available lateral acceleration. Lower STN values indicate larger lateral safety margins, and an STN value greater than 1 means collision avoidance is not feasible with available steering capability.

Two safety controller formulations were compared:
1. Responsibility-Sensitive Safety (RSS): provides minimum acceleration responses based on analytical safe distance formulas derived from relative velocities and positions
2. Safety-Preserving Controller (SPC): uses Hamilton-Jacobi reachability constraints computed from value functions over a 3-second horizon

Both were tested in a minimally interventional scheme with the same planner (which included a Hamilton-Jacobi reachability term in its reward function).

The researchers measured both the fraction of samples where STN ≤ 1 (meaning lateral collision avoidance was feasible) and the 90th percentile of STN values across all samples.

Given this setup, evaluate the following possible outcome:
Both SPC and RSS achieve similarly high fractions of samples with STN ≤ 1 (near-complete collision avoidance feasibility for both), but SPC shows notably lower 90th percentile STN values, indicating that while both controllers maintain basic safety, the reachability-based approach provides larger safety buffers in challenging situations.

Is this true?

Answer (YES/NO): NO